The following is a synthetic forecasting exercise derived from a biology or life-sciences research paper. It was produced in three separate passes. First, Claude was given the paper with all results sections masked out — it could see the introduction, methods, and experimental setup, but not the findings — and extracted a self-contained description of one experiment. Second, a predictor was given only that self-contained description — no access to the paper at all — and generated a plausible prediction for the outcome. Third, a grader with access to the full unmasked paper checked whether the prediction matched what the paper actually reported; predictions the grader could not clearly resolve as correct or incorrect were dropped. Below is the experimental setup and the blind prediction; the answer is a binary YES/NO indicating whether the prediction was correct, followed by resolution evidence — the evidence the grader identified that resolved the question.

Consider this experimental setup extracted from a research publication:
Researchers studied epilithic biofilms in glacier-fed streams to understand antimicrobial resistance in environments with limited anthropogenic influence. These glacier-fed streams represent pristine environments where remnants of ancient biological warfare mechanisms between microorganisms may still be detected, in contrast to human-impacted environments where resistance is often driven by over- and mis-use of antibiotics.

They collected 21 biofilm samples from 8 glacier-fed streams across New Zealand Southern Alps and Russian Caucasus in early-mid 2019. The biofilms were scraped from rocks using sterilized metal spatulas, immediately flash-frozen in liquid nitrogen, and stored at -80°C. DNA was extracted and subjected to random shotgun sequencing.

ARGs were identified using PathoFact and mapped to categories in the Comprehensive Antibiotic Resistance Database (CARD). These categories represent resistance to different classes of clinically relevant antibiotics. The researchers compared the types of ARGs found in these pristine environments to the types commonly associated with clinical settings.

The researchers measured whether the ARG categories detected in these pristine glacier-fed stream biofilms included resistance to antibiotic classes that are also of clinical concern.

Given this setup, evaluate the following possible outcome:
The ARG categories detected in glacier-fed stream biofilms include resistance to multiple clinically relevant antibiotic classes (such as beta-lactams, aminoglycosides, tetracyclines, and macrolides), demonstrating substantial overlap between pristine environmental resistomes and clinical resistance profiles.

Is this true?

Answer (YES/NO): YES